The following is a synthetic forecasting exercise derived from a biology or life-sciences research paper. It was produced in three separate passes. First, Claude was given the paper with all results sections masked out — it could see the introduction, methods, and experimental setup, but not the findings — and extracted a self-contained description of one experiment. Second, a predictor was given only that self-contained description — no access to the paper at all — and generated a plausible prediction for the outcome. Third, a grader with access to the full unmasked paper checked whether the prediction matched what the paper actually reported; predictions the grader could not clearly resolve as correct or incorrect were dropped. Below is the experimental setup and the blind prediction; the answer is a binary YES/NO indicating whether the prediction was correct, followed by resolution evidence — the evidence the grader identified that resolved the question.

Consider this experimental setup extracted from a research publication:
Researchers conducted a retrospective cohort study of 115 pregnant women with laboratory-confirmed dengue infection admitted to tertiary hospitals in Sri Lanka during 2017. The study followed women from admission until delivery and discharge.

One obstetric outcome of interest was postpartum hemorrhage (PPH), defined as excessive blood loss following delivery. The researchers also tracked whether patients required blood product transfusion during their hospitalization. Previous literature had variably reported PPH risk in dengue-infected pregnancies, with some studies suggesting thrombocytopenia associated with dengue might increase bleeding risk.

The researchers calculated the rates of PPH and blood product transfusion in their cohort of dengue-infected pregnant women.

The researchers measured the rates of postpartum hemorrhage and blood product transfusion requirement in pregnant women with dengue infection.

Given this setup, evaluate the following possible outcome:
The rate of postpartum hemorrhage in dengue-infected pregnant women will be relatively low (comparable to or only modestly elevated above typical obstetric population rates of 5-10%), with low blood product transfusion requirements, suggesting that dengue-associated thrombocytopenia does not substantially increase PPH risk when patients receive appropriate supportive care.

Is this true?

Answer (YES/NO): YES